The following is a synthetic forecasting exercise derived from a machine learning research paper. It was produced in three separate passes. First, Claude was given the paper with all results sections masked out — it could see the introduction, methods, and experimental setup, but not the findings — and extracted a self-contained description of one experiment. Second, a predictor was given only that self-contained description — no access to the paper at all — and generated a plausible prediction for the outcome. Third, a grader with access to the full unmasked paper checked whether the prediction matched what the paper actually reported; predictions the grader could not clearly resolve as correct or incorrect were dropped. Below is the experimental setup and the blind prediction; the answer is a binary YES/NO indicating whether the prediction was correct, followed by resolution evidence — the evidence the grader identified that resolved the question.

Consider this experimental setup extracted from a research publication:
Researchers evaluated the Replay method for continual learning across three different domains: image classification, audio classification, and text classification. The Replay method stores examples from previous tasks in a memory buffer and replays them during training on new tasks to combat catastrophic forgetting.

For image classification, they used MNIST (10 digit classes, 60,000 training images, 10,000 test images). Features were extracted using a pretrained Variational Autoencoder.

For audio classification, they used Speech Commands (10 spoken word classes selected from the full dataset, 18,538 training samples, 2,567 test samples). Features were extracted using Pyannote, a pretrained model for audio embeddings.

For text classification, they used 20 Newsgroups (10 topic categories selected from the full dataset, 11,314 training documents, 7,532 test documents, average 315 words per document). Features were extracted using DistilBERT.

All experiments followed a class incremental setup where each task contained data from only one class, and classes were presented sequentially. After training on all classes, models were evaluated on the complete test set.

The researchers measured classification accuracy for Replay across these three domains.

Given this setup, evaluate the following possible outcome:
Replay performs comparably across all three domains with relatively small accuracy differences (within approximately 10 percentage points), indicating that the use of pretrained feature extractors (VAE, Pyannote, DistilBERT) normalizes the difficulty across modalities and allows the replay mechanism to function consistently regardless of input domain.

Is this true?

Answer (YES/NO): NO